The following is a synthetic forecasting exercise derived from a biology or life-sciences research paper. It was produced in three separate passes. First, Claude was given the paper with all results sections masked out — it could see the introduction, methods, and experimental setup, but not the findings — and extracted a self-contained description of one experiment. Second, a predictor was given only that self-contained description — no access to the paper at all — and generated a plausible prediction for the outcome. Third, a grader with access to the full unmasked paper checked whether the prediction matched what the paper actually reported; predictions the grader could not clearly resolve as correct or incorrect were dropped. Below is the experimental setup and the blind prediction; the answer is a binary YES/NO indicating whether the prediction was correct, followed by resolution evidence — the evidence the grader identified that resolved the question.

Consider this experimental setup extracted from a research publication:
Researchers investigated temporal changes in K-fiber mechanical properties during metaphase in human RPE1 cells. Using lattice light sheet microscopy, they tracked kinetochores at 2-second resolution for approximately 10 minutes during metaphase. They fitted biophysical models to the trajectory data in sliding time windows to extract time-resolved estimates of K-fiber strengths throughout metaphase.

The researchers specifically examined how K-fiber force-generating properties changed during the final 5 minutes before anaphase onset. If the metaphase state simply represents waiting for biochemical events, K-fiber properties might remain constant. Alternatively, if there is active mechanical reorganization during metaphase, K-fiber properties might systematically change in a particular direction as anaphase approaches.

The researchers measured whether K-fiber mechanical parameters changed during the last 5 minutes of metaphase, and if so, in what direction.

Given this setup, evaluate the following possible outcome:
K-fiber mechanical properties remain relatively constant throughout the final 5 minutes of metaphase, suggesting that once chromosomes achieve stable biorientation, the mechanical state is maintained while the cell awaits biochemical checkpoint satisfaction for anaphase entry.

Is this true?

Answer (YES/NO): NO